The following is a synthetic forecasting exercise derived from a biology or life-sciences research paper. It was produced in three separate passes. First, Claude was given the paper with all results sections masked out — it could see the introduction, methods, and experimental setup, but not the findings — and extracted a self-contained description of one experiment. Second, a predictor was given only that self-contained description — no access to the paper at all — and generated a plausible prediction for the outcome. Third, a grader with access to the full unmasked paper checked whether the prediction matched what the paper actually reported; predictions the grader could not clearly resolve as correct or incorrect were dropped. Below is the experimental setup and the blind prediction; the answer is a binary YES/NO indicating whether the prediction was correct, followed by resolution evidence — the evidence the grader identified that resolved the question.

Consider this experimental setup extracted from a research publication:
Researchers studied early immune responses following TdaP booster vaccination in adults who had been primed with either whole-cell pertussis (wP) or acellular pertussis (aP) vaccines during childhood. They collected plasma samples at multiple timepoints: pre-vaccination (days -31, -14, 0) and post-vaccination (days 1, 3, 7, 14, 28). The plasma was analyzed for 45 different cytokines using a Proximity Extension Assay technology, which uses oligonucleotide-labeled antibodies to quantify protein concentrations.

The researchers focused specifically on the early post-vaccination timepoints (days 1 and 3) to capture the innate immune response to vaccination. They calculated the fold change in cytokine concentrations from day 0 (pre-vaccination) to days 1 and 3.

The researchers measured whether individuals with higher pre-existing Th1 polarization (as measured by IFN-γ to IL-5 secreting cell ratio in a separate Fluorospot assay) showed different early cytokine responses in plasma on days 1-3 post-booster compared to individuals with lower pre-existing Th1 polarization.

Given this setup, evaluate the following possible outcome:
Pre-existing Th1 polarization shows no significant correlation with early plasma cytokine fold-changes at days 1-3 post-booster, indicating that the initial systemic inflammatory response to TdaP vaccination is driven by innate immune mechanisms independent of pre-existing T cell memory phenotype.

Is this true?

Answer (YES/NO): NO